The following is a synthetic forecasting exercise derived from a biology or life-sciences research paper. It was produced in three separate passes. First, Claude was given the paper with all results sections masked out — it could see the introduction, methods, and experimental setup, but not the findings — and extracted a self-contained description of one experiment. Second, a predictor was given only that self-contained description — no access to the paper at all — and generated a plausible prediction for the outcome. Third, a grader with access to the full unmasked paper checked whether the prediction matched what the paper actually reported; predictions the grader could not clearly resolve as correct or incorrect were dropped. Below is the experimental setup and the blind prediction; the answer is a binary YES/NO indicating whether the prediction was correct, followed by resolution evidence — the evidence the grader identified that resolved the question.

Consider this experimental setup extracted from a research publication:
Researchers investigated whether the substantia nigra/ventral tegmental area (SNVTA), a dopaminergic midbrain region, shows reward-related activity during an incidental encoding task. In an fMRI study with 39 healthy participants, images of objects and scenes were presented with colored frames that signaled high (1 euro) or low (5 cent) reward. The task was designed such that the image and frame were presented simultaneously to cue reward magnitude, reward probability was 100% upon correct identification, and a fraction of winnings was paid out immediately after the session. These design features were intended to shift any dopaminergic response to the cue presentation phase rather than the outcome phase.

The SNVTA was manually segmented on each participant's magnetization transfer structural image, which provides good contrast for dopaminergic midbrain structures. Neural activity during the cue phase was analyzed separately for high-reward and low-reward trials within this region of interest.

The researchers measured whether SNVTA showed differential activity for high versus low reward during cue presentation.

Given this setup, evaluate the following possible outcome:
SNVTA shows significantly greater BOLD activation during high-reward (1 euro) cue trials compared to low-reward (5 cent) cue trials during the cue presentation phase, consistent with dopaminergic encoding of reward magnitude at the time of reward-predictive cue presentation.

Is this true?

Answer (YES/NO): NO